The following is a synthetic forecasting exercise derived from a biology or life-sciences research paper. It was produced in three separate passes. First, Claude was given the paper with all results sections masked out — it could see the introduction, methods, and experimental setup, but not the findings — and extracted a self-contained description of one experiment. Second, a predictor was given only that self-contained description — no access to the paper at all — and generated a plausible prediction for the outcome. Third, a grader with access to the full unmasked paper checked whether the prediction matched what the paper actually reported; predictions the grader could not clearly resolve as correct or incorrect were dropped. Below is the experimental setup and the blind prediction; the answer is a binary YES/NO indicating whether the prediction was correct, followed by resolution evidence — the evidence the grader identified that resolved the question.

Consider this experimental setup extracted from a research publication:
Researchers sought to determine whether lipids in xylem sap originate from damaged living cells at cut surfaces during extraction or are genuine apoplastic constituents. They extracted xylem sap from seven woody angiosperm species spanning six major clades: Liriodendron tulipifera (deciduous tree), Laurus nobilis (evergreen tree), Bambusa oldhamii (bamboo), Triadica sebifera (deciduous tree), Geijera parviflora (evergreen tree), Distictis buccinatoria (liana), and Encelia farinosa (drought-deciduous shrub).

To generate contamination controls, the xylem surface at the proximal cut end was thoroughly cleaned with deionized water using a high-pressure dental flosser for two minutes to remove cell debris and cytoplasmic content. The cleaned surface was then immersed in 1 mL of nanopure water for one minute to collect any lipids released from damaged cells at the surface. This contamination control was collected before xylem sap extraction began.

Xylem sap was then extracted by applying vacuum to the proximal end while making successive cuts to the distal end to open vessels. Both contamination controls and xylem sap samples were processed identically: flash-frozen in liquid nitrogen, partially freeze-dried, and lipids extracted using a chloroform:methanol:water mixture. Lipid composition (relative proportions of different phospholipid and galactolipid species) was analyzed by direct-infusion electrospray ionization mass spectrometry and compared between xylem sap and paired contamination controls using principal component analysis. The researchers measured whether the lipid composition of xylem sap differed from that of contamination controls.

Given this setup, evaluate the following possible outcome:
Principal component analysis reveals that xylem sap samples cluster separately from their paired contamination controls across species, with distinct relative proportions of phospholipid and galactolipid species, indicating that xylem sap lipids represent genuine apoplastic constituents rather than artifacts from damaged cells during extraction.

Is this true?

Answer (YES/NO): YES